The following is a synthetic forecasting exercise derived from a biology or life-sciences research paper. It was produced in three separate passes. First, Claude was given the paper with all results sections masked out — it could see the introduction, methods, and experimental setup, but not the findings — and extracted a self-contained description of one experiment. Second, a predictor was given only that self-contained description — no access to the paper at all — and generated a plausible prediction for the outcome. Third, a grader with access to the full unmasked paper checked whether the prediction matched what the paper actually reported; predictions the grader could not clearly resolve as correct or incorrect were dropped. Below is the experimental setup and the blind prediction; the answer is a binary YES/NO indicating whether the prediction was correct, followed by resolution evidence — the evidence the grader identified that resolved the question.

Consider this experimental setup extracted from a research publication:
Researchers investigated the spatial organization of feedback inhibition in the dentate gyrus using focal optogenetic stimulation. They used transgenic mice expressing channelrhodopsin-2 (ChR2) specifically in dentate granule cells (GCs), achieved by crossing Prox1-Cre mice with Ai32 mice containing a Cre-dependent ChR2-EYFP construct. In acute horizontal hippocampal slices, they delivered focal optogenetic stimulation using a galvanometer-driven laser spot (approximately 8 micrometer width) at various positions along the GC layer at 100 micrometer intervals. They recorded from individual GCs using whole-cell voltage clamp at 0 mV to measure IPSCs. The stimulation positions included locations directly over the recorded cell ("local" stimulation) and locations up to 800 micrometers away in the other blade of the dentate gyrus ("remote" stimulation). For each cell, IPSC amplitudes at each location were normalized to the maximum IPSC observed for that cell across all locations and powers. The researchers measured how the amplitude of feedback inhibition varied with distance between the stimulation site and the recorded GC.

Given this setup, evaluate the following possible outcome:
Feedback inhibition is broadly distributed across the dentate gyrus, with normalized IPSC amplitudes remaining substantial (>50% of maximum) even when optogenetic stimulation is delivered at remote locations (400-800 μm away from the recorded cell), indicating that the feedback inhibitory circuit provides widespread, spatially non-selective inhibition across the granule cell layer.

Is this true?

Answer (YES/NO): NO